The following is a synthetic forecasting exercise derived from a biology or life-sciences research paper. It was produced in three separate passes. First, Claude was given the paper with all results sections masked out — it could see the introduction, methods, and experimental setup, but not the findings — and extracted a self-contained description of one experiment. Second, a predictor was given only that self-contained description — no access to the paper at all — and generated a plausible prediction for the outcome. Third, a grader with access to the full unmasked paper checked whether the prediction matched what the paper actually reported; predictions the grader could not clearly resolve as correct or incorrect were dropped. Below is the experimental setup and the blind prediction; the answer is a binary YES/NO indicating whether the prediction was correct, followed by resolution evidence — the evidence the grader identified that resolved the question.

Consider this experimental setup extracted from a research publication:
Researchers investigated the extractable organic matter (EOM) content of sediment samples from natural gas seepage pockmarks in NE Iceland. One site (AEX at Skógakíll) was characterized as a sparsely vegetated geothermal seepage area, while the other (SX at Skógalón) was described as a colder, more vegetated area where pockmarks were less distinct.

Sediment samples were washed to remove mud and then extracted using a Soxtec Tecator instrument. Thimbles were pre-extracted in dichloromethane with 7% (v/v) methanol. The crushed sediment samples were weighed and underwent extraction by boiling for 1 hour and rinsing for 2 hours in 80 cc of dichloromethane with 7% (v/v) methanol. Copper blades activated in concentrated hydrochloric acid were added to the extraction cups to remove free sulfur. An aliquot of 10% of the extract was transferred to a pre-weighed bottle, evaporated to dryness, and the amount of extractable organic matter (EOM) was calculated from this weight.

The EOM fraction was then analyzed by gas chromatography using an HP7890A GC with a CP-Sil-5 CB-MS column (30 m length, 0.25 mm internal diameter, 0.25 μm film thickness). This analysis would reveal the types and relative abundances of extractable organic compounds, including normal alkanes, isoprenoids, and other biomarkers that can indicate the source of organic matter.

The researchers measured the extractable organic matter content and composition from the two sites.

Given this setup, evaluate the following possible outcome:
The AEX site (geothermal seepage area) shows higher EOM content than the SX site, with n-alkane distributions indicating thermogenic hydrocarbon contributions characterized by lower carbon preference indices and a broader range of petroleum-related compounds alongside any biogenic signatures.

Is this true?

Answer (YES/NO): NO